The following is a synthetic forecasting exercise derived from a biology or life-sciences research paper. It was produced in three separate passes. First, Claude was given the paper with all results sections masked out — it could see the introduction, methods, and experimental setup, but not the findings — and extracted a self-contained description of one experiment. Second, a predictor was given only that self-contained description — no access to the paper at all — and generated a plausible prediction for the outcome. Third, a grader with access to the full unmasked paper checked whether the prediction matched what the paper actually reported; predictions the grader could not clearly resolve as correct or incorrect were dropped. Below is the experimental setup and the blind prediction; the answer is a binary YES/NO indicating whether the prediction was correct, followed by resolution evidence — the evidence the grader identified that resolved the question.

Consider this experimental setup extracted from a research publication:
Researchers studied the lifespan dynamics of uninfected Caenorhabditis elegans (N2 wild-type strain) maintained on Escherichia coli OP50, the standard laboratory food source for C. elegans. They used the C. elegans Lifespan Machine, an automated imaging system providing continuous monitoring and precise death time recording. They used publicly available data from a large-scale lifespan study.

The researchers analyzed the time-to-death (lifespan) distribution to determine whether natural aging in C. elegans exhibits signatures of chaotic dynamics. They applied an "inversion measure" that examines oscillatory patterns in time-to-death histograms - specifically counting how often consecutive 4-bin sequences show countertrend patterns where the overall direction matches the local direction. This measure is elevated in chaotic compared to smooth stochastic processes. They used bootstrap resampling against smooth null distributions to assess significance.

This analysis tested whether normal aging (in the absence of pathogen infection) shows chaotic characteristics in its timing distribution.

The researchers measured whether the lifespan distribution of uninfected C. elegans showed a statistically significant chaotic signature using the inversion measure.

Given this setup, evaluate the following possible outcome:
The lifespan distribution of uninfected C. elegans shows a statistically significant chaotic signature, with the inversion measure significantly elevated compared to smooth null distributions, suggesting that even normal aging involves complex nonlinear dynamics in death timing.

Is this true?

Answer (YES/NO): NO